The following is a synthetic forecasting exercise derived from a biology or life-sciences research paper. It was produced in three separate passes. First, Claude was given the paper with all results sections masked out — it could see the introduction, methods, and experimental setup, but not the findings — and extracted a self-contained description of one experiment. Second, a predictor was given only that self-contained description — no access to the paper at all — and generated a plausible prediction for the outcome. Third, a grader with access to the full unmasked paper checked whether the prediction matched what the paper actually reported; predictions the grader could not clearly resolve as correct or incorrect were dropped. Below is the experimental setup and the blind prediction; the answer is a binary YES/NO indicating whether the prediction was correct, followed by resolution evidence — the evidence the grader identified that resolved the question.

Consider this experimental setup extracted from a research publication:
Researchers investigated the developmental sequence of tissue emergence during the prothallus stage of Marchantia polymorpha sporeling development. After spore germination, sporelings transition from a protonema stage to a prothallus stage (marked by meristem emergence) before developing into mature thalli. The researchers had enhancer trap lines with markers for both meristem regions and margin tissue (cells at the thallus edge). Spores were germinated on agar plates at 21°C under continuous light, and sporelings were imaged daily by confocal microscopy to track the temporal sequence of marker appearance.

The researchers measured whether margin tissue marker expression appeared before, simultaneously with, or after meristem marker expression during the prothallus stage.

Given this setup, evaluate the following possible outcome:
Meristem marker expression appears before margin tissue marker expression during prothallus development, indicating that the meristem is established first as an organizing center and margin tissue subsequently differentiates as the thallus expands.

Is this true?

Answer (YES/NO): YES